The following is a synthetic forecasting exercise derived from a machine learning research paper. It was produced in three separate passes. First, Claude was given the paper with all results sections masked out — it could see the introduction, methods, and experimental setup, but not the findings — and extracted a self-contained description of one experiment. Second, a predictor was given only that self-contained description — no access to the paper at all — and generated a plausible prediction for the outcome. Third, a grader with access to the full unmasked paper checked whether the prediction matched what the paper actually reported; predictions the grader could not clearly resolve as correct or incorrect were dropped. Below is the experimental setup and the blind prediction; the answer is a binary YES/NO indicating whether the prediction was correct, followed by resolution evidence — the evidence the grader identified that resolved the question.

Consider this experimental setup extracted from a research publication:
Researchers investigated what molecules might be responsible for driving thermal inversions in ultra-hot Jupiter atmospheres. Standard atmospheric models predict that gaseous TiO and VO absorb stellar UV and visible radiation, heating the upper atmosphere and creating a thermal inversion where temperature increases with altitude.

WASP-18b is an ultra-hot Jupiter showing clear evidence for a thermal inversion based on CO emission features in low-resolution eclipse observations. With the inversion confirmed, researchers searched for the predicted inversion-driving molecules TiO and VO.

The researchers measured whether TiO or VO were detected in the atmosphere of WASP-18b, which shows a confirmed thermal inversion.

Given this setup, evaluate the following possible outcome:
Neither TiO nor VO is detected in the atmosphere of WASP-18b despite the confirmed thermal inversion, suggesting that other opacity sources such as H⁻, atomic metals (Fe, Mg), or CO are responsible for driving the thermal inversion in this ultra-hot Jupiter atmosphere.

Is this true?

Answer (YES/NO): YES